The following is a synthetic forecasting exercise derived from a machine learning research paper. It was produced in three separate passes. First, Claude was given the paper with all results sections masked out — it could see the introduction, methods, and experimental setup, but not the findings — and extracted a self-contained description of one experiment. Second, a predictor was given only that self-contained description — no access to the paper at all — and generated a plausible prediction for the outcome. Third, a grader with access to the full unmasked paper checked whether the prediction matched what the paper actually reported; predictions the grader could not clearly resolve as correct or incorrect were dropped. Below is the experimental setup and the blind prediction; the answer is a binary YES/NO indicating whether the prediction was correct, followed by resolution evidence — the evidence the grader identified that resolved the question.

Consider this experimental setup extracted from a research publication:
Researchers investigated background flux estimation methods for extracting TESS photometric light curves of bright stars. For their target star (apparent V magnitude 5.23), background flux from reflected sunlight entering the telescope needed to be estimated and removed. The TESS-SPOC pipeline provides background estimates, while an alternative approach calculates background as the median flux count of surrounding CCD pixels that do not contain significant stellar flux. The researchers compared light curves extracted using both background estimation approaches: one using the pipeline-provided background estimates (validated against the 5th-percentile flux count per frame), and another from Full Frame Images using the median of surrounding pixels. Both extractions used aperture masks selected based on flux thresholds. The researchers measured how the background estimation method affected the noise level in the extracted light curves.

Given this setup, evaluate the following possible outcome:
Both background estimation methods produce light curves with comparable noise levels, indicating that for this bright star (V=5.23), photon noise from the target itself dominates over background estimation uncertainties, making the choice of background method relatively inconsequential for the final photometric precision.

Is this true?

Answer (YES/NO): NO